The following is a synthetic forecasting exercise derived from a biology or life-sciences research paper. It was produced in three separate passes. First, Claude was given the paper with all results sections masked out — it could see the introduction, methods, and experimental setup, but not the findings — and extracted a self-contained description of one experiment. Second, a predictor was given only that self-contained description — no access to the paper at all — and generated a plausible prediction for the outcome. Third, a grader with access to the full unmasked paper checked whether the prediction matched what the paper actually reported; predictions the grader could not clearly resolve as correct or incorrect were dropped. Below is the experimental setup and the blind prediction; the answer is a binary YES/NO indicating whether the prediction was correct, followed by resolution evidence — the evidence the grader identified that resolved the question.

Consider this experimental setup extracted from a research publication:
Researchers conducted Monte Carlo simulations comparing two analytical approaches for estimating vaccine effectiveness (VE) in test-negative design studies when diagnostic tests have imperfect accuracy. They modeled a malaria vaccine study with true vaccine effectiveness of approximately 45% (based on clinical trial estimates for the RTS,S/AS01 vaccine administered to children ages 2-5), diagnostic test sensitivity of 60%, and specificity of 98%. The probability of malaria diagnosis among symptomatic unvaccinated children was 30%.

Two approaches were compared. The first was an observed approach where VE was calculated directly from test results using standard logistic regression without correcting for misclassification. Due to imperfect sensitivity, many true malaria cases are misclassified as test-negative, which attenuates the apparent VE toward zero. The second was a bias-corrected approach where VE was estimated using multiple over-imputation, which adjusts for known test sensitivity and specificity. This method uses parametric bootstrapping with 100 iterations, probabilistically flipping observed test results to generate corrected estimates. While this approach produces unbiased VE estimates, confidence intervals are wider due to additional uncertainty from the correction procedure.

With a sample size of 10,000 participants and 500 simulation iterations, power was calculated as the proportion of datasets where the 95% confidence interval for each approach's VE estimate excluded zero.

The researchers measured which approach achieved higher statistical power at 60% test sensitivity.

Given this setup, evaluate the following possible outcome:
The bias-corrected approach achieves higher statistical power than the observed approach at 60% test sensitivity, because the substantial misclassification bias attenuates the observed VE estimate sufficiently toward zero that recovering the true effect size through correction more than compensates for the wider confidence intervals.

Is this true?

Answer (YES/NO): NO